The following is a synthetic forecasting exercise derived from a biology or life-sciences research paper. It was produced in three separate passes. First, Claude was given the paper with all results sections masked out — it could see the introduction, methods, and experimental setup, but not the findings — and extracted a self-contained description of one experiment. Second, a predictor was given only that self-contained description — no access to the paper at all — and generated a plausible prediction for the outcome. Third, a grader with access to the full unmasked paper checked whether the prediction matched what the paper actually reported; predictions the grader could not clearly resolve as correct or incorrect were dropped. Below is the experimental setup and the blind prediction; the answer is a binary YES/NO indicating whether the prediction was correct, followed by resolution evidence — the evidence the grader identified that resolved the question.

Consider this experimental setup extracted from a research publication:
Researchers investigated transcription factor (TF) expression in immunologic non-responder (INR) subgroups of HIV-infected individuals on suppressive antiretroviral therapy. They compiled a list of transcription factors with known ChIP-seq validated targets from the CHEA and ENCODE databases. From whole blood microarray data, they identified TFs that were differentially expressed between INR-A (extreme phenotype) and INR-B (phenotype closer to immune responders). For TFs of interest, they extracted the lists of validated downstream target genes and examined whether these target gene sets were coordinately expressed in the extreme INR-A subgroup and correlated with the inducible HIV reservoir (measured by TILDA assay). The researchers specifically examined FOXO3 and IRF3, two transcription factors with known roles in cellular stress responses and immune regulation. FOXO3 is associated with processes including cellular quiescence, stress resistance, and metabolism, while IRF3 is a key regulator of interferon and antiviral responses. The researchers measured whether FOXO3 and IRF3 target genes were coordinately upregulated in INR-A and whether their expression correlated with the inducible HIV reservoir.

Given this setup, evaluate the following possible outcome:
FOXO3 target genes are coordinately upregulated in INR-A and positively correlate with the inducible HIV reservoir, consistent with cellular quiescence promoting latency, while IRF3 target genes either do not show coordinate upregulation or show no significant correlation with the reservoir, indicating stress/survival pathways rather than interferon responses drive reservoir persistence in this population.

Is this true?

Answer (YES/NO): NO